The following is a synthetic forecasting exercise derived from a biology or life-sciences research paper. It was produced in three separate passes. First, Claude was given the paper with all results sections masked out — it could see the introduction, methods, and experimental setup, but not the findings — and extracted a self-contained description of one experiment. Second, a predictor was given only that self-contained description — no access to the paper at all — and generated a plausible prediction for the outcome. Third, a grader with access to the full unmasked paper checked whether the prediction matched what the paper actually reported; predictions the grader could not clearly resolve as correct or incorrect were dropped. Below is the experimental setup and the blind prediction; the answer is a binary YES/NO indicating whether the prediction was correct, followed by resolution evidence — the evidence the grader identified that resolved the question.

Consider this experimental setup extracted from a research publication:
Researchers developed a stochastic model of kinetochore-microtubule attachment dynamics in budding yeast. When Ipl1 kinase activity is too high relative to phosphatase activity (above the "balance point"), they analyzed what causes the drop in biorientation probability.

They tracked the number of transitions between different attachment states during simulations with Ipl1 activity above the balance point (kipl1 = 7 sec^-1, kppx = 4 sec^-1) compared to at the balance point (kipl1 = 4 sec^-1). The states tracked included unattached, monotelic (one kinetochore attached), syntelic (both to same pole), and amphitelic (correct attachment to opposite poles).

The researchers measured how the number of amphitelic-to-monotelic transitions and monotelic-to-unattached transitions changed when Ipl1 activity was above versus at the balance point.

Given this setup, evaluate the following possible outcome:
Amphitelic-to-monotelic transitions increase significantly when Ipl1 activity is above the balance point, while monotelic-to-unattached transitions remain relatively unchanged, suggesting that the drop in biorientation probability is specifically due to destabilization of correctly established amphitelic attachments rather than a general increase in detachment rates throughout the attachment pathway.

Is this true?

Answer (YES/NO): NO